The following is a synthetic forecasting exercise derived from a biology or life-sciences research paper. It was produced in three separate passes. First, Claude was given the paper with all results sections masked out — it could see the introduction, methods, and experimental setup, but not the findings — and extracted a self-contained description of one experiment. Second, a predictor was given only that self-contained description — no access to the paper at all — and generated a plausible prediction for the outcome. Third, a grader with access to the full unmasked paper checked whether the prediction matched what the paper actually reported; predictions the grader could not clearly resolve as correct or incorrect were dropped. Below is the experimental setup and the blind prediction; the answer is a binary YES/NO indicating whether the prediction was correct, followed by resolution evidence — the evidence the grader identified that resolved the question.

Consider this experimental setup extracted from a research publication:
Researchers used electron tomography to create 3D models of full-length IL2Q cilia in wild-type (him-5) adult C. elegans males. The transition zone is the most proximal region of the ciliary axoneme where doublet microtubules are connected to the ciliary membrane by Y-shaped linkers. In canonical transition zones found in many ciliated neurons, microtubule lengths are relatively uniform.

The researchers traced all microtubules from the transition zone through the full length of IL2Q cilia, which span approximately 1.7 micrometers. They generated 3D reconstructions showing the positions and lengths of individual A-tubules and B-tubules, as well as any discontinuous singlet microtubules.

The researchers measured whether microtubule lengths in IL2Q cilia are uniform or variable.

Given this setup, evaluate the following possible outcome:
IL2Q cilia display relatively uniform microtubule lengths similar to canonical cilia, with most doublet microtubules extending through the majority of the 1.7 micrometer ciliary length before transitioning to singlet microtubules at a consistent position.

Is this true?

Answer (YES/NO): NO